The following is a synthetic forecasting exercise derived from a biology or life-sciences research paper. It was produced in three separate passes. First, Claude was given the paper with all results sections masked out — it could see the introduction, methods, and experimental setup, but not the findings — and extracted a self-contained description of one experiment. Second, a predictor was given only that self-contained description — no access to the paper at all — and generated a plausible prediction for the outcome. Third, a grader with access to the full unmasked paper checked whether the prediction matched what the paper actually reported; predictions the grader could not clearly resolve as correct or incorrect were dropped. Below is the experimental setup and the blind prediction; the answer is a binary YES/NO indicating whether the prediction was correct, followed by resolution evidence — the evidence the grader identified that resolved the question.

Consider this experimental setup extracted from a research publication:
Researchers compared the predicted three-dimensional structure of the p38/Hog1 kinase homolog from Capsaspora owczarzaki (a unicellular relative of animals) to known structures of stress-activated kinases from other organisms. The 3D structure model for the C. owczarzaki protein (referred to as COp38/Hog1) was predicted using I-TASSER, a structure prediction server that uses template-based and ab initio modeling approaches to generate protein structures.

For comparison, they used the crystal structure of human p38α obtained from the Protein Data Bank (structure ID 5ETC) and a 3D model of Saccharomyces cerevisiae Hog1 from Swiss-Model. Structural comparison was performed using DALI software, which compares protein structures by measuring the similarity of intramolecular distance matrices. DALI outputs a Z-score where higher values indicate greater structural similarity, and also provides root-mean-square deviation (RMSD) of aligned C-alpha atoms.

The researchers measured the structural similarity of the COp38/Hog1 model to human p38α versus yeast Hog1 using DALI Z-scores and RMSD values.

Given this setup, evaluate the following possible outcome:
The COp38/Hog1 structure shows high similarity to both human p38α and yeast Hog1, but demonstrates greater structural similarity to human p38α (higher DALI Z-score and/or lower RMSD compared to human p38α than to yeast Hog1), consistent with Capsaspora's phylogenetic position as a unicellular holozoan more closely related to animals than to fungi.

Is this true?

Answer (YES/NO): NO